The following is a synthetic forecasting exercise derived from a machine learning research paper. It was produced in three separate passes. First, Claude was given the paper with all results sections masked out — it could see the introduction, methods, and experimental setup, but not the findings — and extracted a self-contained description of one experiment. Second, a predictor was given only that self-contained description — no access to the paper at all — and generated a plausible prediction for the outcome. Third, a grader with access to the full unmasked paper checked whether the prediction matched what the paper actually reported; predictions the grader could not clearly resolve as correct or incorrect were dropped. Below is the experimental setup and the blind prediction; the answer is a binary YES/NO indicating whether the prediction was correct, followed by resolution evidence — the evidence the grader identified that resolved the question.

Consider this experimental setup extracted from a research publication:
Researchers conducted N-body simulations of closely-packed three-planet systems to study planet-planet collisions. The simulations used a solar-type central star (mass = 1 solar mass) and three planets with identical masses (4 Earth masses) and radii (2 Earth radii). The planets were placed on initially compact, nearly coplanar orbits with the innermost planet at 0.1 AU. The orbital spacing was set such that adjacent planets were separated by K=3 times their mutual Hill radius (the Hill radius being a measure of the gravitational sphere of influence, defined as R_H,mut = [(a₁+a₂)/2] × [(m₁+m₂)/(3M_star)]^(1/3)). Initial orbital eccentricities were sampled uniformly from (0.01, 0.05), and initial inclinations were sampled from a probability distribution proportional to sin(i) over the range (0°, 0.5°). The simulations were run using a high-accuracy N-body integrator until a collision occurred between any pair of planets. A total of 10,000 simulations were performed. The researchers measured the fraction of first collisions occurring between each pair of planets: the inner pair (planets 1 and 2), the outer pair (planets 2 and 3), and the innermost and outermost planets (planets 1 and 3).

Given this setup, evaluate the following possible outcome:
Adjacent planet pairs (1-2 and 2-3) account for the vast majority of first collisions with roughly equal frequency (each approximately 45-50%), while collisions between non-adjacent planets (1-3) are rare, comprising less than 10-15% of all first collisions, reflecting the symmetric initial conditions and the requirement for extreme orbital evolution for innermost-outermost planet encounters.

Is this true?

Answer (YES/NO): NO